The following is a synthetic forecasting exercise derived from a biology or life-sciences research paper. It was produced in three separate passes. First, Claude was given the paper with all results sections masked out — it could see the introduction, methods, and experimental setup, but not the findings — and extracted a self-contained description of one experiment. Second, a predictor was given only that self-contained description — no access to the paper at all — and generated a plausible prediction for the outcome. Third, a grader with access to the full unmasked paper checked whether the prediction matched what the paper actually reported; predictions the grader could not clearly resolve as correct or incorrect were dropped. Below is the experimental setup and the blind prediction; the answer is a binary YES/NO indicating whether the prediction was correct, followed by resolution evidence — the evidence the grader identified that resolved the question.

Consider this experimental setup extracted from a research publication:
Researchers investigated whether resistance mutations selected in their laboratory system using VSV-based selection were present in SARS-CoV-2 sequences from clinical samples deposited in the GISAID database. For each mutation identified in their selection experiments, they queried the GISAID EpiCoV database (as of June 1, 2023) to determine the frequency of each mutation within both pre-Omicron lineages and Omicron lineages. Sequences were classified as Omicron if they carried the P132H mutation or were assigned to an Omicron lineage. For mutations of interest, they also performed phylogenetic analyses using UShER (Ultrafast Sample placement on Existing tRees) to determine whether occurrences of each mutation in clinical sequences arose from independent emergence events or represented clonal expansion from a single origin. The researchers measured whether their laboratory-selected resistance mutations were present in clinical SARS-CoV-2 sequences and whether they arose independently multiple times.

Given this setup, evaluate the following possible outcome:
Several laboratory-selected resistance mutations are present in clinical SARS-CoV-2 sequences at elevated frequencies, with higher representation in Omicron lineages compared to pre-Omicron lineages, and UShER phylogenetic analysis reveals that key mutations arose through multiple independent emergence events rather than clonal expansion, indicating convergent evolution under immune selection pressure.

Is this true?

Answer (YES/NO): NO